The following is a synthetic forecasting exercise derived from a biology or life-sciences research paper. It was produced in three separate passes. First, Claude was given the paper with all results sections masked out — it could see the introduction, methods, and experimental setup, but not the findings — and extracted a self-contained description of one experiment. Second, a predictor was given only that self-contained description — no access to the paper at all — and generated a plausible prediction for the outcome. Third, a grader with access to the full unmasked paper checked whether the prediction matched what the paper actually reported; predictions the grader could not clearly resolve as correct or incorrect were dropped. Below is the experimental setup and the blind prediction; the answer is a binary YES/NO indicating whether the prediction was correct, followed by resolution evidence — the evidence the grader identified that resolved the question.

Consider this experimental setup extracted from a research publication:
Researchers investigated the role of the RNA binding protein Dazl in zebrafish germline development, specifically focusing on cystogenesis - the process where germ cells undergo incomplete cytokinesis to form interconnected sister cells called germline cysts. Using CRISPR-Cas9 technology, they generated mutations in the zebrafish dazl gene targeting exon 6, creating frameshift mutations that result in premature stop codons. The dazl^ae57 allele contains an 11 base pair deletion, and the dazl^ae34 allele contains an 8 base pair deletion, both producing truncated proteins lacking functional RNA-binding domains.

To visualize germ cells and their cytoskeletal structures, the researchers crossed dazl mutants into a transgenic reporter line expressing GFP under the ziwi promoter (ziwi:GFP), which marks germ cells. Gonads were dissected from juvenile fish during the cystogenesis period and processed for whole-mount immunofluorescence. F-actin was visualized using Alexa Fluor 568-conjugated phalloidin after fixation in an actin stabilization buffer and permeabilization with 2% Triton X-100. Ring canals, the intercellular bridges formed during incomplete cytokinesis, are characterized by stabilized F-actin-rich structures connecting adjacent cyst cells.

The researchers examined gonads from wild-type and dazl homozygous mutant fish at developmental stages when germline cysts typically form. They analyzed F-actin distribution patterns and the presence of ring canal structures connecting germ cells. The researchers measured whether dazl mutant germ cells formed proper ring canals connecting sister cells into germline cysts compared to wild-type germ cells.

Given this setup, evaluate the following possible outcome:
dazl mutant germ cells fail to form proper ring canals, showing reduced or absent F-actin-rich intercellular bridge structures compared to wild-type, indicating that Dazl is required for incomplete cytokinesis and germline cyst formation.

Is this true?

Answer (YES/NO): NO